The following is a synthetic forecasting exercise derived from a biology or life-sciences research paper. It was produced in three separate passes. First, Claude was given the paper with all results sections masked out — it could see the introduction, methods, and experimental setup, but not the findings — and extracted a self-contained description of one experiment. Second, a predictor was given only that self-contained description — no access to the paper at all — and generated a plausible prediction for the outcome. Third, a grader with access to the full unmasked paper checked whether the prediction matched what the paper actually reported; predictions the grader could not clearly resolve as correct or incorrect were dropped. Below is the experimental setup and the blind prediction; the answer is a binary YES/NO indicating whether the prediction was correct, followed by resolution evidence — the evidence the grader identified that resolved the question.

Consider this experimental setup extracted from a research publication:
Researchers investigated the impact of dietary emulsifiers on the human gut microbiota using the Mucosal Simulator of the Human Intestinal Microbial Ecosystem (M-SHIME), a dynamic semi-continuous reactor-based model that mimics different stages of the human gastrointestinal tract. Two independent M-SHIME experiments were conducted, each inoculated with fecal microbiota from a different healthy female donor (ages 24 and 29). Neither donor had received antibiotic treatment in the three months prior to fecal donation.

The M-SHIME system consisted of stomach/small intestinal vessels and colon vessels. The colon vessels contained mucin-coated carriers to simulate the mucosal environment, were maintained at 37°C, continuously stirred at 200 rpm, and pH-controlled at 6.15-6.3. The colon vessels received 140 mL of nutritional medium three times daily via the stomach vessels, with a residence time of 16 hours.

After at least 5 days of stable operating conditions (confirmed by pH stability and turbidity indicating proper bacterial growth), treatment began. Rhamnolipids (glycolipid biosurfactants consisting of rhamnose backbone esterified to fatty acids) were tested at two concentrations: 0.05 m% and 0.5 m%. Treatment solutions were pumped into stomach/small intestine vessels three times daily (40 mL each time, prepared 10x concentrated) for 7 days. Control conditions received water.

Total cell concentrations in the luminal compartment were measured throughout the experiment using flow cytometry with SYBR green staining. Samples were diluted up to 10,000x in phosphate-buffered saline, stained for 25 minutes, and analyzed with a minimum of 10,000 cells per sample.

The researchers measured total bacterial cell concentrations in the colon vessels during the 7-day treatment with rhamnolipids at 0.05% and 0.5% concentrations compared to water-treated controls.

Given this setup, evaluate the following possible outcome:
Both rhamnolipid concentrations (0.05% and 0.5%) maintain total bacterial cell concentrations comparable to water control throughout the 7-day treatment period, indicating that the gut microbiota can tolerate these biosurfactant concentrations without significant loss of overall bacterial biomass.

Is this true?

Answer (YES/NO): NO